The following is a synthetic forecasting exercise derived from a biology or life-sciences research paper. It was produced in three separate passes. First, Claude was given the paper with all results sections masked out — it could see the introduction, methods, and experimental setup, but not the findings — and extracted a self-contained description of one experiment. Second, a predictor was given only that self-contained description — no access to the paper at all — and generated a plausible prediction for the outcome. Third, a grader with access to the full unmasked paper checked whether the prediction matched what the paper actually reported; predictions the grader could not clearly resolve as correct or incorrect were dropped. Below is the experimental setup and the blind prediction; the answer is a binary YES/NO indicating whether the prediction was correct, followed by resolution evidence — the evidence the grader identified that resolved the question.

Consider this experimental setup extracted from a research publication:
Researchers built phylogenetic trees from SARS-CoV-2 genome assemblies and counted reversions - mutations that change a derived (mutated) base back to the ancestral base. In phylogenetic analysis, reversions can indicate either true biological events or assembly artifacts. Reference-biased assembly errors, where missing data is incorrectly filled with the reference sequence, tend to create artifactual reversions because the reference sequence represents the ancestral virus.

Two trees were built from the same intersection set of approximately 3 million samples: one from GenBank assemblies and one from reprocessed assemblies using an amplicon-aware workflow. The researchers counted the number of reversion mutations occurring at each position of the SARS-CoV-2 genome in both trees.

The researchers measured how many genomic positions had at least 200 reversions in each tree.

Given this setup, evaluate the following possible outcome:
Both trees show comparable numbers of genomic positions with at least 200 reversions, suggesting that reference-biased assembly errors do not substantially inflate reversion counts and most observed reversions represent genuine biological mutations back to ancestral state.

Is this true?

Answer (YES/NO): NO